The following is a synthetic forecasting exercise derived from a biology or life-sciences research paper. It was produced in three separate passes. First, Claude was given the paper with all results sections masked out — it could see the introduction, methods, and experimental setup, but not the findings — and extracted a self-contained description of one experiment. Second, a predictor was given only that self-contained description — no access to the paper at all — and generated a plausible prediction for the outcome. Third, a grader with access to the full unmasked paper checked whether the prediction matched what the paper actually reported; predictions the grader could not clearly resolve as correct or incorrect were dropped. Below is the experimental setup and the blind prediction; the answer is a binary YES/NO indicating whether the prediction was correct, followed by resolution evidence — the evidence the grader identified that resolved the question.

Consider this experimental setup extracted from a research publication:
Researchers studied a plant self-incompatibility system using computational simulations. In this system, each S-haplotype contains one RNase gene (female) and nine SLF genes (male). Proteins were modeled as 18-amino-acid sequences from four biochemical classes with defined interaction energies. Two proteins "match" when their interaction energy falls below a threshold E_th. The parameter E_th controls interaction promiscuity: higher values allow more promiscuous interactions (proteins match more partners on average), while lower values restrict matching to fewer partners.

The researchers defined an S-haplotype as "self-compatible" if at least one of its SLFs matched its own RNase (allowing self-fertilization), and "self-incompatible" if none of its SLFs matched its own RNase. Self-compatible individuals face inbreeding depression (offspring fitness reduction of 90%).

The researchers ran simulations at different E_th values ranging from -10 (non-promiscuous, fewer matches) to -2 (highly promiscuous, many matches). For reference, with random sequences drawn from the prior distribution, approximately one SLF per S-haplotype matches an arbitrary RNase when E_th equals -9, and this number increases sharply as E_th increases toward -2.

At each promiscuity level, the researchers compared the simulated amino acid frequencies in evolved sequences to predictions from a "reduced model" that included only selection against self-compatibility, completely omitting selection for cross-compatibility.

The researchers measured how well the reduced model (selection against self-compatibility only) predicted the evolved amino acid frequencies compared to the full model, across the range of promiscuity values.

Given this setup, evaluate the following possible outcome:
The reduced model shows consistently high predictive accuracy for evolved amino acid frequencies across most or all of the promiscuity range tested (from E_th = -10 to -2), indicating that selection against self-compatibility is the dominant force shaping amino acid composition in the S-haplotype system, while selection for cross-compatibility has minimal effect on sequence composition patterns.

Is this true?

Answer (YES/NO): YES